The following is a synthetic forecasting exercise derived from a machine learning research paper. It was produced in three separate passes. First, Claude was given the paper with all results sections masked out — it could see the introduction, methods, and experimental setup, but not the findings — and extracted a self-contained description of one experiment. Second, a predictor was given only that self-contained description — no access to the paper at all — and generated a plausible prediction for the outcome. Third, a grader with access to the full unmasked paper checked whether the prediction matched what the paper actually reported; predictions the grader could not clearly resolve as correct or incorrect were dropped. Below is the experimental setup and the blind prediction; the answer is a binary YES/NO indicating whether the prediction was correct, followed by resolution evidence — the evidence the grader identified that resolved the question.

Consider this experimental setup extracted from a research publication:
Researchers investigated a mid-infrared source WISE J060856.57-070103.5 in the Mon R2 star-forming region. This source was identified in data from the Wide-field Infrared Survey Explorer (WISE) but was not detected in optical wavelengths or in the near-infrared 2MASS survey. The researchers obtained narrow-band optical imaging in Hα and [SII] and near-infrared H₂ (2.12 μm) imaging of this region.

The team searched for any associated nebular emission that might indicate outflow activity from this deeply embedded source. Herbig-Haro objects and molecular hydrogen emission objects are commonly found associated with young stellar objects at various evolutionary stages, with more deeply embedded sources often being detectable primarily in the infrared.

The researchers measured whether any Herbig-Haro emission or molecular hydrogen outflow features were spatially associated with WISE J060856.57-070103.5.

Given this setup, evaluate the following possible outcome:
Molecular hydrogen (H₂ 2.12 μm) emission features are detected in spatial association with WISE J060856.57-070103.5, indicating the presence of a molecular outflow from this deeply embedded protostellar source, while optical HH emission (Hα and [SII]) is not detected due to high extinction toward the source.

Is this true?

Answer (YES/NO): NO